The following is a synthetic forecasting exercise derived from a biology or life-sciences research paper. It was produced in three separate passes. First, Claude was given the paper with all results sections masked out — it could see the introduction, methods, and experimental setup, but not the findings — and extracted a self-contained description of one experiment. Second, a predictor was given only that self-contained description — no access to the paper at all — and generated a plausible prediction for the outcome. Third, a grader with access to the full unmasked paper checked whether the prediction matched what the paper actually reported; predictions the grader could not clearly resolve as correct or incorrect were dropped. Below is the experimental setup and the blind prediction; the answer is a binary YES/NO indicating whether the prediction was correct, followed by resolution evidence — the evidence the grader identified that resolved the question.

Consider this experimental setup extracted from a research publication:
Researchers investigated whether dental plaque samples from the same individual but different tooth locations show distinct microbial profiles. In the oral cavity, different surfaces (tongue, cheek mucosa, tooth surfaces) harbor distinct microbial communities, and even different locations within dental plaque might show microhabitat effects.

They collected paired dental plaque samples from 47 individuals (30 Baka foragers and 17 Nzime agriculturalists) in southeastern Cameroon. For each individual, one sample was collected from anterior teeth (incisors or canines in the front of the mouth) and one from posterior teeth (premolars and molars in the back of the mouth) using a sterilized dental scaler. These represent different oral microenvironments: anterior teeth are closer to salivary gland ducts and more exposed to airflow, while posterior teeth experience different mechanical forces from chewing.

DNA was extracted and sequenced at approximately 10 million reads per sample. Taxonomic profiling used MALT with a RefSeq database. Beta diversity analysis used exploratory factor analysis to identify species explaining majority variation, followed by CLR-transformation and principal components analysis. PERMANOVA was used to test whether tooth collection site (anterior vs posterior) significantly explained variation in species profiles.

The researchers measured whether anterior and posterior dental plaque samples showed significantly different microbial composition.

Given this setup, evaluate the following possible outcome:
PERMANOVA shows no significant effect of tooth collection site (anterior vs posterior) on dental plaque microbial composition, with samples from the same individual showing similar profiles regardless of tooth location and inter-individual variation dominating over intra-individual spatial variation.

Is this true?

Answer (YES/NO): NO